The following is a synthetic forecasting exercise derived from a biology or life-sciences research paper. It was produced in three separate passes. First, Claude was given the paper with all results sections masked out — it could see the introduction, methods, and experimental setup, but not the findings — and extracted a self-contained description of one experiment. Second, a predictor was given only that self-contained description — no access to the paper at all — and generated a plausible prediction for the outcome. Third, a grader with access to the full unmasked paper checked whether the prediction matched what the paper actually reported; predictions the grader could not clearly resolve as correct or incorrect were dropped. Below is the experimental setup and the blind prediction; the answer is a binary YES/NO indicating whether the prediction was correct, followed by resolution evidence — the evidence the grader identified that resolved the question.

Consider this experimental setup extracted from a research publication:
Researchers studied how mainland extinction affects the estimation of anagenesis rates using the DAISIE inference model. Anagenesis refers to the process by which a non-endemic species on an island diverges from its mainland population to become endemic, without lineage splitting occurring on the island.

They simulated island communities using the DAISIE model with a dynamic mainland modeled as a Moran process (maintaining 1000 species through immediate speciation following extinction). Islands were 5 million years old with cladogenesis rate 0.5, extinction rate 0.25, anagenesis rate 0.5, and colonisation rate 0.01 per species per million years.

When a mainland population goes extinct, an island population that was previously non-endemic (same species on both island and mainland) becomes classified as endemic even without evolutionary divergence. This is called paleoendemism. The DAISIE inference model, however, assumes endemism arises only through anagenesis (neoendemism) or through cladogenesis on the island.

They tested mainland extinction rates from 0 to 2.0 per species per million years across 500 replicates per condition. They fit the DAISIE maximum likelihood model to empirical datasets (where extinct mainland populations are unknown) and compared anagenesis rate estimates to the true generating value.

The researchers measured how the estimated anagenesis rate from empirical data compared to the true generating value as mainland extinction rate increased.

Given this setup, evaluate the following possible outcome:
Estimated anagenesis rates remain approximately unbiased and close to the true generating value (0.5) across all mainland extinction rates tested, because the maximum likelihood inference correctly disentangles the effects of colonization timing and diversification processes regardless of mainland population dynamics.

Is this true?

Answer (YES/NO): NO